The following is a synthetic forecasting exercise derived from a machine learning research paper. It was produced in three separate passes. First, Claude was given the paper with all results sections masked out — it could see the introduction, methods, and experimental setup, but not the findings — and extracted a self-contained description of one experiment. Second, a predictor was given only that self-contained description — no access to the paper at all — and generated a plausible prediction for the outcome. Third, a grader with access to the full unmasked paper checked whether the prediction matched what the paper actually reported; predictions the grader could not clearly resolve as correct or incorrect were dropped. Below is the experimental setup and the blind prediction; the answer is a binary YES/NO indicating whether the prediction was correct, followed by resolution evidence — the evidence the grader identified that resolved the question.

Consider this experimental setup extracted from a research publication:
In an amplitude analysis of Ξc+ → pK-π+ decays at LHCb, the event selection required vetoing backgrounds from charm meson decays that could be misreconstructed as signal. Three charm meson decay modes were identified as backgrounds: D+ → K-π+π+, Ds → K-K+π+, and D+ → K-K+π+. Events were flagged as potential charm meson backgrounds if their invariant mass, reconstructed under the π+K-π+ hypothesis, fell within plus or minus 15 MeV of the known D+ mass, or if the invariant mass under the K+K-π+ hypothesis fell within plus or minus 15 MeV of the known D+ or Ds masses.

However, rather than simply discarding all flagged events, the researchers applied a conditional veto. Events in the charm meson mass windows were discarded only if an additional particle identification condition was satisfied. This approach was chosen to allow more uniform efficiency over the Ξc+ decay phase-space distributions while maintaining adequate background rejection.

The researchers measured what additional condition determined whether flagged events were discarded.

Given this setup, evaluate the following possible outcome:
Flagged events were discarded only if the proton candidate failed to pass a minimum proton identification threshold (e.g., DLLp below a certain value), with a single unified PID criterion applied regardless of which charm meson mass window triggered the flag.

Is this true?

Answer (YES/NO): YES